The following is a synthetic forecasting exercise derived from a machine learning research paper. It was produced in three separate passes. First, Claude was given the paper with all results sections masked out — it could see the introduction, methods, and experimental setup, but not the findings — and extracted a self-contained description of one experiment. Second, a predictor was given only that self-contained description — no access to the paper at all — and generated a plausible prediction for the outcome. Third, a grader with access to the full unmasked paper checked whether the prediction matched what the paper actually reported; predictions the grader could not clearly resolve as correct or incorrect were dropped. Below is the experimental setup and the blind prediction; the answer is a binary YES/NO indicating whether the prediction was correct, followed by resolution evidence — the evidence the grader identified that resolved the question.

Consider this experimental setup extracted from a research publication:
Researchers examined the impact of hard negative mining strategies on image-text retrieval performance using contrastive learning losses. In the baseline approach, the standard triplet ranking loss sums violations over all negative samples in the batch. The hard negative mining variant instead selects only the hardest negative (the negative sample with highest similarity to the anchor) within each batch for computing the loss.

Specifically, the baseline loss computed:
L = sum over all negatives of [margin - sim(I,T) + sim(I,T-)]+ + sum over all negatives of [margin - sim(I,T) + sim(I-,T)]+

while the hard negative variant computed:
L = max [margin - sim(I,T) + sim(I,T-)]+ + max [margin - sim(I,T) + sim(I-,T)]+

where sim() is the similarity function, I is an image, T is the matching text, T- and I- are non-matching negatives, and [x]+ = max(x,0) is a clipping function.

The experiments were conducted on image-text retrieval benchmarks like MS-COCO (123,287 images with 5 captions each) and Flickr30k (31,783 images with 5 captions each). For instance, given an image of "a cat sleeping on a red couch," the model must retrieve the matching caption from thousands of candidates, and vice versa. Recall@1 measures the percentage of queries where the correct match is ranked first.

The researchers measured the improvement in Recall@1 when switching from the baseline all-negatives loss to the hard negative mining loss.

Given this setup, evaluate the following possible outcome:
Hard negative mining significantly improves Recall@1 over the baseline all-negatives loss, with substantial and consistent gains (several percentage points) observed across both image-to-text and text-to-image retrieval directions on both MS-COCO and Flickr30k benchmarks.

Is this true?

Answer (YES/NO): YES